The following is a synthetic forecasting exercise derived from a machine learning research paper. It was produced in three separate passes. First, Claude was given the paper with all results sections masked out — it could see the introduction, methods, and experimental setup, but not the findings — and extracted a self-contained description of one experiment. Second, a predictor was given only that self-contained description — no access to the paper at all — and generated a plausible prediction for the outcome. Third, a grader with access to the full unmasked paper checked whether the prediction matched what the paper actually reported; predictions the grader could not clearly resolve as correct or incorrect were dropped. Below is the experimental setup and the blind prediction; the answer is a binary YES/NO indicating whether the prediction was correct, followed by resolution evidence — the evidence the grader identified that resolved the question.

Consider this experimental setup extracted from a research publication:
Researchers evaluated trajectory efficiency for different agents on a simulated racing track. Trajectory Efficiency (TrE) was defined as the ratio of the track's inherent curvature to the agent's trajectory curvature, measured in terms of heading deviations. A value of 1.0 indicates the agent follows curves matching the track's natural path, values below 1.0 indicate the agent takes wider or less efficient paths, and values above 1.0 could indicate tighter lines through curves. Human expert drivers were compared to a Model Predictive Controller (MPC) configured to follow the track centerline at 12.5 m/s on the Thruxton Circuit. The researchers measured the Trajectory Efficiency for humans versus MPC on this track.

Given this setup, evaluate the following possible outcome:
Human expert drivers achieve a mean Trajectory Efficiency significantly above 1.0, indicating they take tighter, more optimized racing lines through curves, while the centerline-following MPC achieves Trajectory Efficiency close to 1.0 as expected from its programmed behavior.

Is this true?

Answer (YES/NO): NO